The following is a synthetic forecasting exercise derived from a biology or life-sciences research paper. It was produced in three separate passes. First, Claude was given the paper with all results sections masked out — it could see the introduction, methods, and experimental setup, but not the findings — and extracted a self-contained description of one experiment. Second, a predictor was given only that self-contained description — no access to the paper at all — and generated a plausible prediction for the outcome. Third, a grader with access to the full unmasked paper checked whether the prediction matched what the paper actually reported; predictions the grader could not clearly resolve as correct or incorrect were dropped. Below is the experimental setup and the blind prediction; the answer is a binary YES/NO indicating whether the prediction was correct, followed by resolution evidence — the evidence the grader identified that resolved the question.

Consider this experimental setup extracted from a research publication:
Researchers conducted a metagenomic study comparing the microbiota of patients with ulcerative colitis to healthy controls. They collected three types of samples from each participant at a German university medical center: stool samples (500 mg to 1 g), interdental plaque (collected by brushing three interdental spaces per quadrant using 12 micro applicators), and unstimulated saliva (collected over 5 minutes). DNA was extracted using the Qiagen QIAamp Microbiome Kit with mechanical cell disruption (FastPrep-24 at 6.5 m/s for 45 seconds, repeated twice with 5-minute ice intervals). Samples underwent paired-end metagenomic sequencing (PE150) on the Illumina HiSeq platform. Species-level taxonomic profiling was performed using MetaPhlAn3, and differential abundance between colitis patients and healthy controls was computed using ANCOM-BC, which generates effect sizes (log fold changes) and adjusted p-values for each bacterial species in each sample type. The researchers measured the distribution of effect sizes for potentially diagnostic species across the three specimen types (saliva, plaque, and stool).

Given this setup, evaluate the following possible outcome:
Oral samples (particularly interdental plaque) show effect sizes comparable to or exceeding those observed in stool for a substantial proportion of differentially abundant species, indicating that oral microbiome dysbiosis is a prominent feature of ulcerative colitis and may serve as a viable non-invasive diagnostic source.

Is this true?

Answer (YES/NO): NO